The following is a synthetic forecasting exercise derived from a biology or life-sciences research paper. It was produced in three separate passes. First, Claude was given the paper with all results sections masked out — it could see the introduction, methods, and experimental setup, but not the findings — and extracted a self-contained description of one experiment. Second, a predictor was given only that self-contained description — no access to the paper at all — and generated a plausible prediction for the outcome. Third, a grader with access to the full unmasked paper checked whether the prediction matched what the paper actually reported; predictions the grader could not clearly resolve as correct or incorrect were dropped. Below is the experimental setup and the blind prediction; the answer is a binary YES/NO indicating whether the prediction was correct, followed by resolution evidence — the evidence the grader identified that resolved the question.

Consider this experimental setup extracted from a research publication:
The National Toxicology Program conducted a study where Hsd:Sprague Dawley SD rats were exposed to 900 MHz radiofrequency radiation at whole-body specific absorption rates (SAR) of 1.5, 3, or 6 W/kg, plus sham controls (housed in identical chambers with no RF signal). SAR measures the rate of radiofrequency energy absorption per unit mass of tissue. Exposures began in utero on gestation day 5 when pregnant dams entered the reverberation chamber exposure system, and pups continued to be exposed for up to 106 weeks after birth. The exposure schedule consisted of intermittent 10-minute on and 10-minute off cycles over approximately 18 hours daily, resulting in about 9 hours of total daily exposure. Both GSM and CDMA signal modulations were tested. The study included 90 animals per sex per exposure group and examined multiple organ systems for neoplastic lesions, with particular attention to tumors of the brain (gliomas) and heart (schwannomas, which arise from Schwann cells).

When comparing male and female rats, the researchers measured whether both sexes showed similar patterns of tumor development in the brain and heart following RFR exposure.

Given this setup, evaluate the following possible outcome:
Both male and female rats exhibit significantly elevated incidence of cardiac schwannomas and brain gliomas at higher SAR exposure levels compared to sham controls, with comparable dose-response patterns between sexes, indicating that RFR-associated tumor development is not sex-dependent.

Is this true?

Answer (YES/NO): NO